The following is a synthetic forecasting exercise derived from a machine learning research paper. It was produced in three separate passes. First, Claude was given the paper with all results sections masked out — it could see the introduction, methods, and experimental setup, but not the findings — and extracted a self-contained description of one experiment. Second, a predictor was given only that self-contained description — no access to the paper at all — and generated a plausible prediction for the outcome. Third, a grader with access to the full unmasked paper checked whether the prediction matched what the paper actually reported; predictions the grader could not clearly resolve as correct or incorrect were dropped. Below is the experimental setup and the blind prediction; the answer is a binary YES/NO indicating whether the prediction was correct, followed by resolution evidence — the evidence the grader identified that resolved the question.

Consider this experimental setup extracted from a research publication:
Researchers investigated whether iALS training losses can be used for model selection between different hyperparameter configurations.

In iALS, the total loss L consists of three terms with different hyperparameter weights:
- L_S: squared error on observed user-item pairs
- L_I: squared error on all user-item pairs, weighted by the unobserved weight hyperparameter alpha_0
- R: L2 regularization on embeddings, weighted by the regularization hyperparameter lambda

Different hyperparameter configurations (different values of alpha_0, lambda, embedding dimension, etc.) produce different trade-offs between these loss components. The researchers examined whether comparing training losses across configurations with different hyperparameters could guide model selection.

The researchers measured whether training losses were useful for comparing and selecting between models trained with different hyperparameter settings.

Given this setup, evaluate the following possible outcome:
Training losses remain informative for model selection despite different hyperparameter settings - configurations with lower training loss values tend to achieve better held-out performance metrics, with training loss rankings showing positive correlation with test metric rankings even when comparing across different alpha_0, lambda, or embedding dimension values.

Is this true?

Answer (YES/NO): NO